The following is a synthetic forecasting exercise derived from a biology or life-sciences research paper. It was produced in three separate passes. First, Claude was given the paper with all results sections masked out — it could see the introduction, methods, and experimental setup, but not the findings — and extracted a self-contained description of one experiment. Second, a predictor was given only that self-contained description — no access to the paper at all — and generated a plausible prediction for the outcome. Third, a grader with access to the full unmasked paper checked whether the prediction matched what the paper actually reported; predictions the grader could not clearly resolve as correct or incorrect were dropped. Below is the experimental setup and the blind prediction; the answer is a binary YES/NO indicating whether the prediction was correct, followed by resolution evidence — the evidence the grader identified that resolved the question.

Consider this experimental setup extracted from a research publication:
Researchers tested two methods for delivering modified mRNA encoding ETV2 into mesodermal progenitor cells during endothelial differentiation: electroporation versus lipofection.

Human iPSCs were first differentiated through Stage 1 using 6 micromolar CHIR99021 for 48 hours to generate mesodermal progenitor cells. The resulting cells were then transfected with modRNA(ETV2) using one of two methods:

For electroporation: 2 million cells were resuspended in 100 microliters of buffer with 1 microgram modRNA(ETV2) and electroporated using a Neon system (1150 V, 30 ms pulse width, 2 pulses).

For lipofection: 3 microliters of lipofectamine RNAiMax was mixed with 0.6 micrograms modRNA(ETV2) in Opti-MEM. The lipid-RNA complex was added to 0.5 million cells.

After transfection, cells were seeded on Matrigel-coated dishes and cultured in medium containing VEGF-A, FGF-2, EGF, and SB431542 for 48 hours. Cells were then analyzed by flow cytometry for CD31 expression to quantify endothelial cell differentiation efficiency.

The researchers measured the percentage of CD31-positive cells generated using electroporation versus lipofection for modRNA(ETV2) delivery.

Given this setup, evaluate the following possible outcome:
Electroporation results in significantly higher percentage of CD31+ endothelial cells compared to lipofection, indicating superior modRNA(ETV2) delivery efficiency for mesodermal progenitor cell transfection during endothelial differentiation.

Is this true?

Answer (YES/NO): YES